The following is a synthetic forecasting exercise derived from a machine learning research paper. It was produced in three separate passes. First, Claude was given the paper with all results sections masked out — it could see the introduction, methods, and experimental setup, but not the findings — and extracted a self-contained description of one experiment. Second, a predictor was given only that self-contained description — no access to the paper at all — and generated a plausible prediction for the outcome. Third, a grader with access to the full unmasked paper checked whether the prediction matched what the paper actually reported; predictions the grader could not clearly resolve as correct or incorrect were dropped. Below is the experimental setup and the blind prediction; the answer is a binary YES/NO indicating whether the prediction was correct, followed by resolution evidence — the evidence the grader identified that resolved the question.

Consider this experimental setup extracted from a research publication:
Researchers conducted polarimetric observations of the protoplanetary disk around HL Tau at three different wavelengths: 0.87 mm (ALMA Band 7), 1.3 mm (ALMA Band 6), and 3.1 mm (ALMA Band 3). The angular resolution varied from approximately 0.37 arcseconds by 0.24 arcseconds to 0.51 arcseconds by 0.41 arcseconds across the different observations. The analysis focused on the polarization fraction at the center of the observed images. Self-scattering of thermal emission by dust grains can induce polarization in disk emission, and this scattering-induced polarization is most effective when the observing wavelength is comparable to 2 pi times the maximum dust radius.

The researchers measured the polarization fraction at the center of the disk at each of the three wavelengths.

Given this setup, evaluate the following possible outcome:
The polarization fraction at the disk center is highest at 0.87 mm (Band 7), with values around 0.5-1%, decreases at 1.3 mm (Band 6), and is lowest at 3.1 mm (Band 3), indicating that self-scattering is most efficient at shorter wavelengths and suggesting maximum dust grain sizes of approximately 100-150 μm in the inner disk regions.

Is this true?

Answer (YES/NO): NO